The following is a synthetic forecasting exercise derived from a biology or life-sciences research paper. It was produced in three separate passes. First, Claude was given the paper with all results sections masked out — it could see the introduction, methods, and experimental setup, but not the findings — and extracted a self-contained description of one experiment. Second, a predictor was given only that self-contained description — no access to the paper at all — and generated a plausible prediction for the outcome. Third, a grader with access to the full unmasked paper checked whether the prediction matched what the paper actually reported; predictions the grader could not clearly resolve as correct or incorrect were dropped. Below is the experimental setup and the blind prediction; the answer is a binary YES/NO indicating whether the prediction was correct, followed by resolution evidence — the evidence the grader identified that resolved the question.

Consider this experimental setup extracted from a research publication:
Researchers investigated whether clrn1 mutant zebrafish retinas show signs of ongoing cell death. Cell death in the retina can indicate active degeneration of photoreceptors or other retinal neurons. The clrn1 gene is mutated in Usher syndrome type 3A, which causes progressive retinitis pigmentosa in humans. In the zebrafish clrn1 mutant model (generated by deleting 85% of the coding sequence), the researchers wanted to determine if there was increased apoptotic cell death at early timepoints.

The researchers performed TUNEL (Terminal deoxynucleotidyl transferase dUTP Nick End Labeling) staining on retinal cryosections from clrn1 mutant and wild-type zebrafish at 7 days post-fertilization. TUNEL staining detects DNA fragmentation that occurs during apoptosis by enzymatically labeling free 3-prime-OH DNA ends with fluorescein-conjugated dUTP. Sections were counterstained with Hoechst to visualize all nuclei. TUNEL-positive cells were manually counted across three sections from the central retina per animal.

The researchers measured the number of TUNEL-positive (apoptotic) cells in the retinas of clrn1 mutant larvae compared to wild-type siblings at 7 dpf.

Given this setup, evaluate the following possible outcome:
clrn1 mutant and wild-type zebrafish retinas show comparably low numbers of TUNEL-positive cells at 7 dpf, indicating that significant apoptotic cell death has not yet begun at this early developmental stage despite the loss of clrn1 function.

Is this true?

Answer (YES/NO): YES